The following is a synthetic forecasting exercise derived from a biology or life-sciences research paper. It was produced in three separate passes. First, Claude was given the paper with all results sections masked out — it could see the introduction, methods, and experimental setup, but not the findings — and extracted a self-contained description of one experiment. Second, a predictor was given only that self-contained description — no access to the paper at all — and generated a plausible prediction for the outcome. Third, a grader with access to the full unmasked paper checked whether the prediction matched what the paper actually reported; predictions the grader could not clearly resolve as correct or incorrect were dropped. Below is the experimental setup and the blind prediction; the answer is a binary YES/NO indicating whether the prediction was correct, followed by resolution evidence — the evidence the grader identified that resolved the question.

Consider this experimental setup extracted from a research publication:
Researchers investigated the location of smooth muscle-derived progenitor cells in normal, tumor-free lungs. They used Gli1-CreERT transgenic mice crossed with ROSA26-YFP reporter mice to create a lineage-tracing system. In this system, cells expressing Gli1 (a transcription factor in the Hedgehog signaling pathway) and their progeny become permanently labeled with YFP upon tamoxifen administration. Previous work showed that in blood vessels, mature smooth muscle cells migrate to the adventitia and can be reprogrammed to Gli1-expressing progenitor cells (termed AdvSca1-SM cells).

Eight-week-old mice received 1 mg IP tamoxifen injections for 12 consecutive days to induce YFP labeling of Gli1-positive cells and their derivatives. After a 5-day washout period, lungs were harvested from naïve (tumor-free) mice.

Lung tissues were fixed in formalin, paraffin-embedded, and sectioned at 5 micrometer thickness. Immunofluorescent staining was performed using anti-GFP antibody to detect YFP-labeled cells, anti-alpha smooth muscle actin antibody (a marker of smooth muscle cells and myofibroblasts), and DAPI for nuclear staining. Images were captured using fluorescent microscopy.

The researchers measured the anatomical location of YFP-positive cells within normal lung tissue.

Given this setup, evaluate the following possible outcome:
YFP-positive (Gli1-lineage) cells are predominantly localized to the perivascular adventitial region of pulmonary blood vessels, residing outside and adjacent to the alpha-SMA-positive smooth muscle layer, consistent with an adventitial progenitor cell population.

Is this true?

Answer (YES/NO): YES